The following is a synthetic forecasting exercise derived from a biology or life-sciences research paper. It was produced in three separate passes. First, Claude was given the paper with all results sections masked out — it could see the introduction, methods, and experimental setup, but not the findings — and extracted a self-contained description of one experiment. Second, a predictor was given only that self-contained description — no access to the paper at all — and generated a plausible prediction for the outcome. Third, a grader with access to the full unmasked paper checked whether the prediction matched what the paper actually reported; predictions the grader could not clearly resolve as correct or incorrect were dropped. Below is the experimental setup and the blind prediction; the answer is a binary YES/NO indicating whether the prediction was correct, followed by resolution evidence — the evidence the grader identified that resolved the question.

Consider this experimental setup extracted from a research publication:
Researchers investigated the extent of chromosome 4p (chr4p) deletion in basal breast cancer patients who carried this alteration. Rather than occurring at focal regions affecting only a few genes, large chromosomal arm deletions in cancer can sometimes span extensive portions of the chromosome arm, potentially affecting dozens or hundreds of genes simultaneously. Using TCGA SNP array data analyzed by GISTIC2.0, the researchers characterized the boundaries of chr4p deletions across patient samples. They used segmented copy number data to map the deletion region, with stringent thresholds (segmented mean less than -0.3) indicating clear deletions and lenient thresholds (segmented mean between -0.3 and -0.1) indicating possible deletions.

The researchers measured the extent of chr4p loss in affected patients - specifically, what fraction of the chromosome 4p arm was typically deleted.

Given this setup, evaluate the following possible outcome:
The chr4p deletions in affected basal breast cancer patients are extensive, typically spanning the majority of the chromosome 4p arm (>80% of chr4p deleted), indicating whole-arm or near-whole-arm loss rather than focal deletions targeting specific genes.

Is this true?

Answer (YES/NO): YES